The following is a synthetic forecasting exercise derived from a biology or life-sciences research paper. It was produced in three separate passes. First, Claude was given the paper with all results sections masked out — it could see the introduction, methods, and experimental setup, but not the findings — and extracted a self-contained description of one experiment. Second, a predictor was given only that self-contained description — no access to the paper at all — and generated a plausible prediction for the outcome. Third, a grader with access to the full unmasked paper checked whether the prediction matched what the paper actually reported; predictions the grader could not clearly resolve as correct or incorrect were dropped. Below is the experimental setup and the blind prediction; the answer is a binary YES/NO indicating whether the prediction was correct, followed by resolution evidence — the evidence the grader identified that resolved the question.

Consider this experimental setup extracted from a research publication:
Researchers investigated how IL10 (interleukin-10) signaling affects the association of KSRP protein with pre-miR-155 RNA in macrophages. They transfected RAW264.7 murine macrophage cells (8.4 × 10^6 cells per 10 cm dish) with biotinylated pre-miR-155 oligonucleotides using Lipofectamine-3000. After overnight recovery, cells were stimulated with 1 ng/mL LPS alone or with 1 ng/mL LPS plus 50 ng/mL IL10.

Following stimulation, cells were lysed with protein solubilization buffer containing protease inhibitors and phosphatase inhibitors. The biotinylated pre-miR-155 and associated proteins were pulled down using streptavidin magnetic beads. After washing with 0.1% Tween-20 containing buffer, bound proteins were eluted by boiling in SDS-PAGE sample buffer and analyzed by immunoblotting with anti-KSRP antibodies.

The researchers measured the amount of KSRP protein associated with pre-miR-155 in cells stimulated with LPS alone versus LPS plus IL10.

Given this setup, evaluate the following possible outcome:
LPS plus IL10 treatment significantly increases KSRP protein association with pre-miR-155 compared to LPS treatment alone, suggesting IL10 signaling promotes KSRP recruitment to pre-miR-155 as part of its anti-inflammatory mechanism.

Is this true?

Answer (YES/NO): NO